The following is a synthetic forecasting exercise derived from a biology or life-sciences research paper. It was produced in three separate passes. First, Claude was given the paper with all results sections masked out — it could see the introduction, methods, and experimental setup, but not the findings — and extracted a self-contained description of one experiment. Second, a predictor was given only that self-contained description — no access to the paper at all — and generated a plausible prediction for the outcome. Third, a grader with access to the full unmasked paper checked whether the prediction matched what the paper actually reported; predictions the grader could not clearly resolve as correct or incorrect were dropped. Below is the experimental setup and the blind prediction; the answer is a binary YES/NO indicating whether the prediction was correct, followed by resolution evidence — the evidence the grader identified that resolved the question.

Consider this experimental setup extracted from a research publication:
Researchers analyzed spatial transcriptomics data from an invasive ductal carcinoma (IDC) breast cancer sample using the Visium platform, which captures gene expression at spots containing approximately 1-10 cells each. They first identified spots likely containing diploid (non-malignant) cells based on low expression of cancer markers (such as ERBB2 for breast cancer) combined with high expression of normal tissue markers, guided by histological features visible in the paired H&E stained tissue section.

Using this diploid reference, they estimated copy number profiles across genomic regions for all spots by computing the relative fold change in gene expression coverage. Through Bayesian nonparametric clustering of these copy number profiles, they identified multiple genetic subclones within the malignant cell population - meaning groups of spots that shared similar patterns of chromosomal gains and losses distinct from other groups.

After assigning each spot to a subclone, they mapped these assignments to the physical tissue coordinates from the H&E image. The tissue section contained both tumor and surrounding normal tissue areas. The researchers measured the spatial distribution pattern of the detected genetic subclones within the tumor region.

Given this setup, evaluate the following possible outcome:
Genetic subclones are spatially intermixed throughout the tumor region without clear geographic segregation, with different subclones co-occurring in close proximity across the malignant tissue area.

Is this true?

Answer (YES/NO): NO